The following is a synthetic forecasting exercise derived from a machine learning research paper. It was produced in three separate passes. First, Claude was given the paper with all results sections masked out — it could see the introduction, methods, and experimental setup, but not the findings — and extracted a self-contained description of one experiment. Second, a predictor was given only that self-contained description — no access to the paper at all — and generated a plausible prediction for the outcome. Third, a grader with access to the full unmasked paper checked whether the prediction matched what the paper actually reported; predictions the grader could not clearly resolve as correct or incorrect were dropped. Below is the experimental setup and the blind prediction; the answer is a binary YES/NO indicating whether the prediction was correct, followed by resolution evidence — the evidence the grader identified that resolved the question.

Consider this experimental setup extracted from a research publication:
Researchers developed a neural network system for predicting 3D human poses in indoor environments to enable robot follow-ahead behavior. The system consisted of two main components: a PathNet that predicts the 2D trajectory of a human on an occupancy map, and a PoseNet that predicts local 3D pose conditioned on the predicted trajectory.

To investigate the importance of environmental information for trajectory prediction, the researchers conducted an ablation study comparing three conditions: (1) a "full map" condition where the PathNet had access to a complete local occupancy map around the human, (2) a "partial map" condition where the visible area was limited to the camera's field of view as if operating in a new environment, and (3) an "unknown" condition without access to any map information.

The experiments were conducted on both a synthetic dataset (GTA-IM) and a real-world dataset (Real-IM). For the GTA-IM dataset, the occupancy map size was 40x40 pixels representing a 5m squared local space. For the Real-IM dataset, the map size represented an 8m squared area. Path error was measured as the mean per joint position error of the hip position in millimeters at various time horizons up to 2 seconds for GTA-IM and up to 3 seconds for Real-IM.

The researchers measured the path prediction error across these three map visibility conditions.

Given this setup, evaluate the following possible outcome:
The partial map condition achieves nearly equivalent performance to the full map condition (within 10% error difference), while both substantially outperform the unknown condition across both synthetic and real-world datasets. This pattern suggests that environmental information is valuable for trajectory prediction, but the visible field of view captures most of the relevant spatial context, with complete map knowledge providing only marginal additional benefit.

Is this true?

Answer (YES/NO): NO